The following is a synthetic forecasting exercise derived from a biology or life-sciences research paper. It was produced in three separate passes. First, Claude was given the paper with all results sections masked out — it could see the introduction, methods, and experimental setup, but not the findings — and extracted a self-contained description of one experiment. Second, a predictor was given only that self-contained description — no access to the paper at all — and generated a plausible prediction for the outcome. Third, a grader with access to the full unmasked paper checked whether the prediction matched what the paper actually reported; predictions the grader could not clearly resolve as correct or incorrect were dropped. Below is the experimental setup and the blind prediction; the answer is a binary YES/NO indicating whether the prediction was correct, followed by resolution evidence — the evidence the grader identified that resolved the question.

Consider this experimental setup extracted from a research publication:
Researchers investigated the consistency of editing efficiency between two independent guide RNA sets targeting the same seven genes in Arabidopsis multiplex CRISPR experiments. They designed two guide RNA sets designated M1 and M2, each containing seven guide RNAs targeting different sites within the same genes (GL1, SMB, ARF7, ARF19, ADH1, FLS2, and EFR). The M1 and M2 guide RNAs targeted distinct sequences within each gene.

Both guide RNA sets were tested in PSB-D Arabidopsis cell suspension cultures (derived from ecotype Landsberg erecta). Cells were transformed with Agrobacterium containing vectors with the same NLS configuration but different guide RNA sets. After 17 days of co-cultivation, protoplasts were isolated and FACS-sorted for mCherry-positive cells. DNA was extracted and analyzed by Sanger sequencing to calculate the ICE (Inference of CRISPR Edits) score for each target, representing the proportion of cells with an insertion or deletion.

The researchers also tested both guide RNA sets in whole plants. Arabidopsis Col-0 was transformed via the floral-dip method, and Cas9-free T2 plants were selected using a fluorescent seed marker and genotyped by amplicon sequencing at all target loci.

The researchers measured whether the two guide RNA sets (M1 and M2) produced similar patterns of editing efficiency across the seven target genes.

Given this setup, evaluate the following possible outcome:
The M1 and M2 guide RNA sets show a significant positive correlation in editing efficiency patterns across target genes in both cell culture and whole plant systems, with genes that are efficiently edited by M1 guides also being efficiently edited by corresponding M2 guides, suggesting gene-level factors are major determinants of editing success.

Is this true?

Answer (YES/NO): NO